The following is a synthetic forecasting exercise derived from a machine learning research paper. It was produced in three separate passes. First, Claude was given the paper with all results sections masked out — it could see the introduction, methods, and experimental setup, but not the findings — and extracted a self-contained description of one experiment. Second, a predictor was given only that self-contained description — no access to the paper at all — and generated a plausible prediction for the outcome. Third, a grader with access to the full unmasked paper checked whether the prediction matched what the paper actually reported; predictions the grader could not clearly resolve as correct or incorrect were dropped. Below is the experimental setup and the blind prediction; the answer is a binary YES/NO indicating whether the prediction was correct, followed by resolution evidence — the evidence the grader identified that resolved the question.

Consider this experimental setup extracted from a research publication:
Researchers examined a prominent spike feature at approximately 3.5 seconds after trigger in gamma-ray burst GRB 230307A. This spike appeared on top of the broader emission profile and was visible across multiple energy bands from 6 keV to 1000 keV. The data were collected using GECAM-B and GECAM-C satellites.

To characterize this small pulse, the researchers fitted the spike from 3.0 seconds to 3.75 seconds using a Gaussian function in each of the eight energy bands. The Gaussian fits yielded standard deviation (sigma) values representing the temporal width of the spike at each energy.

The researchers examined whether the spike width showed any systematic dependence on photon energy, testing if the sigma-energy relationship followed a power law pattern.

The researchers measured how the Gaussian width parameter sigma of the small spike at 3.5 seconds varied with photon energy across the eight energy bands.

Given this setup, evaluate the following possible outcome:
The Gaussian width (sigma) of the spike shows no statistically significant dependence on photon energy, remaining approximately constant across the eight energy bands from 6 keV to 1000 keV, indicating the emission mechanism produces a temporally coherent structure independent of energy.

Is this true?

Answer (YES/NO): NO